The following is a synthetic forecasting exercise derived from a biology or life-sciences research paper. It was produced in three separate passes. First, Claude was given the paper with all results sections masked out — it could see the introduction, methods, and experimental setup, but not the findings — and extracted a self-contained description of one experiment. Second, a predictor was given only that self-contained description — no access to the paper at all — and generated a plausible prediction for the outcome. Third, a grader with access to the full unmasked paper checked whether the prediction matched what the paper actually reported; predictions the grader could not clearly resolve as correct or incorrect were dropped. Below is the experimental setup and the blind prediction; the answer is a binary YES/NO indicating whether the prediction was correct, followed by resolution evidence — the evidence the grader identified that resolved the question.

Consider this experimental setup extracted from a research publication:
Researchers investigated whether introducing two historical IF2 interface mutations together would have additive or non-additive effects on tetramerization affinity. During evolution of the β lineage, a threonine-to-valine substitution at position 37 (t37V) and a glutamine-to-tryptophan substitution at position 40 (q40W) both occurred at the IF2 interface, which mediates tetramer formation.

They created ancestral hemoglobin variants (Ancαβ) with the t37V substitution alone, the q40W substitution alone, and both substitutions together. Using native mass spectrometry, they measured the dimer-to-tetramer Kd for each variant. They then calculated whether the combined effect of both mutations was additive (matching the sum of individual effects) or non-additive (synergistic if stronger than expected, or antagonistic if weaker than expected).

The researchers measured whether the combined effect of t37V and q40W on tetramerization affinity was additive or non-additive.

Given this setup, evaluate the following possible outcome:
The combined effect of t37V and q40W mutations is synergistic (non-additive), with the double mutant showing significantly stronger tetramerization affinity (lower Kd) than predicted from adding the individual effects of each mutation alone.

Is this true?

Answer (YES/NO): YES